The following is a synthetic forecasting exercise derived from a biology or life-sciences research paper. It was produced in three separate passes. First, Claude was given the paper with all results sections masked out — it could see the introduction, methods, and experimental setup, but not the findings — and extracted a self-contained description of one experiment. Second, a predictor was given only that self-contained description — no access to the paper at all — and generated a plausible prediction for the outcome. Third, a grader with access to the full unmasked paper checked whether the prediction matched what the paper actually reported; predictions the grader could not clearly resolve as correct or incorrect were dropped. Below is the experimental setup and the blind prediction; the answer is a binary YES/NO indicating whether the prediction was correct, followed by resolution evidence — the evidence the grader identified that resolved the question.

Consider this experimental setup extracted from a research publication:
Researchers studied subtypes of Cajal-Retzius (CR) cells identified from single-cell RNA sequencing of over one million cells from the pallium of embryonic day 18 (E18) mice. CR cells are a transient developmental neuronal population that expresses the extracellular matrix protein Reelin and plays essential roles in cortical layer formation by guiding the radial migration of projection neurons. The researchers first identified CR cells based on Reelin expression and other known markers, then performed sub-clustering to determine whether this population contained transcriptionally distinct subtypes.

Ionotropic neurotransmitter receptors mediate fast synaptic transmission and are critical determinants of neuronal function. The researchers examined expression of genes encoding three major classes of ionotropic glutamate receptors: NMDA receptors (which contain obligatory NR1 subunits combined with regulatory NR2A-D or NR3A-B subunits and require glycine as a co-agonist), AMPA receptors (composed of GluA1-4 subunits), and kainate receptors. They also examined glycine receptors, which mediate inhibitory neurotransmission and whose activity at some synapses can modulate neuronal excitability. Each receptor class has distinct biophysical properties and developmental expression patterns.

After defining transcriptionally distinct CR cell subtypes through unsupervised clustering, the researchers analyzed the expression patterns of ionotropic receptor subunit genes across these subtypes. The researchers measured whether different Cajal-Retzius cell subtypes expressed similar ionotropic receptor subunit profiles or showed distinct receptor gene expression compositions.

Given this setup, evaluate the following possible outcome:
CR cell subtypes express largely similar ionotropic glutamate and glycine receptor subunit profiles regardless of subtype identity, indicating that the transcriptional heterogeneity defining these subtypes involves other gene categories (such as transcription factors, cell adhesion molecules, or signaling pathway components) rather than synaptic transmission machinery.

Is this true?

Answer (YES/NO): NO